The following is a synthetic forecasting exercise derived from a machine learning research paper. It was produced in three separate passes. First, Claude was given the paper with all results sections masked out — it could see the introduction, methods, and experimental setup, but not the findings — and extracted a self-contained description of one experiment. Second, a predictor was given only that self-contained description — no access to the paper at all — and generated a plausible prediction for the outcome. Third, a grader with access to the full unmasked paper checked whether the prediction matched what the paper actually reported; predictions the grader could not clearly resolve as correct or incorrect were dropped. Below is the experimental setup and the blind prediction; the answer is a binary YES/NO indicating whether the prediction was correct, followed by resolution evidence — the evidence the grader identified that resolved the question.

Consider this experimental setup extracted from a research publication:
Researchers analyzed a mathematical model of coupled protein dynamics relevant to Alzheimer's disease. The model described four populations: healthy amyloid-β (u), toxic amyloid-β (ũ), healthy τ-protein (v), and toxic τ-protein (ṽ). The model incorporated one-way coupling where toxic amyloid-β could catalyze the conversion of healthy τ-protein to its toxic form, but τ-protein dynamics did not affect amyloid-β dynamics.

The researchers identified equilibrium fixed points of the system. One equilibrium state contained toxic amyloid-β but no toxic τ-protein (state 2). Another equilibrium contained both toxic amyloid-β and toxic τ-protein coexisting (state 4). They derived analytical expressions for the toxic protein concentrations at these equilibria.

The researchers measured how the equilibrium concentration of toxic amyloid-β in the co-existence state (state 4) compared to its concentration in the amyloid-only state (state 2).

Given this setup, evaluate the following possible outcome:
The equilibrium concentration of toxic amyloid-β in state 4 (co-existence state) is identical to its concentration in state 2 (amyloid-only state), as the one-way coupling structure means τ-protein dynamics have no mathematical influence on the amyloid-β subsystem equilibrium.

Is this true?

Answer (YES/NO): YES